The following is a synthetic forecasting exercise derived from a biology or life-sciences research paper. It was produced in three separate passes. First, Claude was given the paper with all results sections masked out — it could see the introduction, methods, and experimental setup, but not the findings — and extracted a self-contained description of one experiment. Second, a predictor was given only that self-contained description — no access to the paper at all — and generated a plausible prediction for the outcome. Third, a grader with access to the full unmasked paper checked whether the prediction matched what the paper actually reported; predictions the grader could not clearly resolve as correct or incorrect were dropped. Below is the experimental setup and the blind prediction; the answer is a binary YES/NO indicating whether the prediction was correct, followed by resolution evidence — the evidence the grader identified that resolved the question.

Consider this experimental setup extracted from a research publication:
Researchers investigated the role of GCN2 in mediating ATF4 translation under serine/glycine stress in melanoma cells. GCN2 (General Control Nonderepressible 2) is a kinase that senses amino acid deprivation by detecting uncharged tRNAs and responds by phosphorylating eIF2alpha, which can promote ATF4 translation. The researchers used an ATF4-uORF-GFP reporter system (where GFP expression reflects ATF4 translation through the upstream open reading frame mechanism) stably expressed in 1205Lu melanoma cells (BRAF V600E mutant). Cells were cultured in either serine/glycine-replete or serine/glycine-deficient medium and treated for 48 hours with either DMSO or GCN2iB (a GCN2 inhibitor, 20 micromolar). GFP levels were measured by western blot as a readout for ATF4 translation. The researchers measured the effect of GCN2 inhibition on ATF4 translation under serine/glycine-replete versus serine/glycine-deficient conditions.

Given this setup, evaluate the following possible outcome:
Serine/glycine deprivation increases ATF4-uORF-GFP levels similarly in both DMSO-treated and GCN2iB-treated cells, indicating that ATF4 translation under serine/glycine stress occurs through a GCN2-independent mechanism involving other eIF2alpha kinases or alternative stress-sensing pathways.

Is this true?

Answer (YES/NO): YES